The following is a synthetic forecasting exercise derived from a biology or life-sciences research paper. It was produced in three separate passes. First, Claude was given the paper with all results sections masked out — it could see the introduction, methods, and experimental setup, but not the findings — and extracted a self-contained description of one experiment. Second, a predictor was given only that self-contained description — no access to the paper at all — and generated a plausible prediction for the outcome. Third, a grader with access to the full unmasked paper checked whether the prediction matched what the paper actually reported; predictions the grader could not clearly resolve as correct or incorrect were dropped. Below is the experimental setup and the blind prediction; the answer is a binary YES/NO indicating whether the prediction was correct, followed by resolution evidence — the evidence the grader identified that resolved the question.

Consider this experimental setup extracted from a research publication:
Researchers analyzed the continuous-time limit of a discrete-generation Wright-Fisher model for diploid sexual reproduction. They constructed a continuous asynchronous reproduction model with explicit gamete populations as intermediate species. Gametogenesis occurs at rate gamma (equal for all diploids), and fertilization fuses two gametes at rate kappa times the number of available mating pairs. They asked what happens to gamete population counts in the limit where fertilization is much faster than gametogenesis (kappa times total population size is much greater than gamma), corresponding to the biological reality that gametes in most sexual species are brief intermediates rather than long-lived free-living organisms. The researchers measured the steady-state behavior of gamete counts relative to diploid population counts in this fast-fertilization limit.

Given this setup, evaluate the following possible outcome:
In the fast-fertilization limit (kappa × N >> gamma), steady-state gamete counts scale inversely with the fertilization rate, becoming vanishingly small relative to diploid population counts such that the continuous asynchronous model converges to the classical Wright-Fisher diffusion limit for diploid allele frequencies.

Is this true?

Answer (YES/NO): NO